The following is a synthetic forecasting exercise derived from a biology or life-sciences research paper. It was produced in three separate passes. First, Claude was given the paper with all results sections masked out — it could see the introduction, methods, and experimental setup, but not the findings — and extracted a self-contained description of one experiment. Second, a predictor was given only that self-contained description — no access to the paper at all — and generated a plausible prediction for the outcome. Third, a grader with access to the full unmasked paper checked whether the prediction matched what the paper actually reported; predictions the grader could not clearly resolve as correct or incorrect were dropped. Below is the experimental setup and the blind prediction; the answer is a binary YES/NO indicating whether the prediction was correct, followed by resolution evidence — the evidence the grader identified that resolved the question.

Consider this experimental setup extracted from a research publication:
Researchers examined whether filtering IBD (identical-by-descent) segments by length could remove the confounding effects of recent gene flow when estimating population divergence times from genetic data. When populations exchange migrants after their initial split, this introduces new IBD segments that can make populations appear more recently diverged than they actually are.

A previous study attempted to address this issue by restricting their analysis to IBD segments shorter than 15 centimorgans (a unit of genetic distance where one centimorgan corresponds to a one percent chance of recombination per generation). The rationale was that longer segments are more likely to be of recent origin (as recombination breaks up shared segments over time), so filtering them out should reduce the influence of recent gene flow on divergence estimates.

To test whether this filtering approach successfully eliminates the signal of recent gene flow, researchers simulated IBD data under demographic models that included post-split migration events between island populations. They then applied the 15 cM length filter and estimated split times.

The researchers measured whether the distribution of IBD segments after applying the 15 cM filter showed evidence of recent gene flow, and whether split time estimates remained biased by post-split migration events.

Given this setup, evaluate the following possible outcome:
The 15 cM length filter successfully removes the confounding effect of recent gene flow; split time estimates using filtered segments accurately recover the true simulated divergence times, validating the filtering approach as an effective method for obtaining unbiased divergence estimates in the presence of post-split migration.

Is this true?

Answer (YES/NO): NO